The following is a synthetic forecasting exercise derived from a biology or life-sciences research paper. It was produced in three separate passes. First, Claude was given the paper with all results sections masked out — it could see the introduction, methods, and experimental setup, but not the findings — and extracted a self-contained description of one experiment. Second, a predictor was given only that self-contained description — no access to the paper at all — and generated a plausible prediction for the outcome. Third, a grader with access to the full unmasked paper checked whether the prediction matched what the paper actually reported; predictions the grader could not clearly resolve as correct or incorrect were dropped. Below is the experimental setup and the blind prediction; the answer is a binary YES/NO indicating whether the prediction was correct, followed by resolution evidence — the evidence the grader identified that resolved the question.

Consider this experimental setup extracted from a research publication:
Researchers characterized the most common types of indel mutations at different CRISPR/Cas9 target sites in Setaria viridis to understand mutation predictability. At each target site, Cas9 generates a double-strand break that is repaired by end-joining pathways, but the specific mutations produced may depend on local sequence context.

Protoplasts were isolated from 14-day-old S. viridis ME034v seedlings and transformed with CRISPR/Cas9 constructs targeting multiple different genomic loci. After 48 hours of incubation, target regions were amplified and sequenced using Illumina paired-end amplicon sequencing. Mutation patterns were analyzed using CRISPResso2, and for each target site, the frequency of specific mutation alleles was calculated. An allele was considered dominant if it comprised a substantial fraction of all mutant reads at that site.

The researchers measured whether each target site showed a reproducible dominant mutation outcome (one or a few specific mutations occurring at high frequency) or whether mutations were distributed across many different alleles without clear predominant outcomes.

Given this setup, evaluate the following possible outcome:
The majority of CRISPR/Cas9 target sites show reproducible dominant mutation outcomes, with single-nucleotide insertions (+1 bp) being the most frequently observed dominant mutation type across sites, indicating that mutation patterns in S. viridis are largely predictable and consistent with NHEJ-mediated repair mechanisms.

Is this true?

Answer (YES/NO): NO